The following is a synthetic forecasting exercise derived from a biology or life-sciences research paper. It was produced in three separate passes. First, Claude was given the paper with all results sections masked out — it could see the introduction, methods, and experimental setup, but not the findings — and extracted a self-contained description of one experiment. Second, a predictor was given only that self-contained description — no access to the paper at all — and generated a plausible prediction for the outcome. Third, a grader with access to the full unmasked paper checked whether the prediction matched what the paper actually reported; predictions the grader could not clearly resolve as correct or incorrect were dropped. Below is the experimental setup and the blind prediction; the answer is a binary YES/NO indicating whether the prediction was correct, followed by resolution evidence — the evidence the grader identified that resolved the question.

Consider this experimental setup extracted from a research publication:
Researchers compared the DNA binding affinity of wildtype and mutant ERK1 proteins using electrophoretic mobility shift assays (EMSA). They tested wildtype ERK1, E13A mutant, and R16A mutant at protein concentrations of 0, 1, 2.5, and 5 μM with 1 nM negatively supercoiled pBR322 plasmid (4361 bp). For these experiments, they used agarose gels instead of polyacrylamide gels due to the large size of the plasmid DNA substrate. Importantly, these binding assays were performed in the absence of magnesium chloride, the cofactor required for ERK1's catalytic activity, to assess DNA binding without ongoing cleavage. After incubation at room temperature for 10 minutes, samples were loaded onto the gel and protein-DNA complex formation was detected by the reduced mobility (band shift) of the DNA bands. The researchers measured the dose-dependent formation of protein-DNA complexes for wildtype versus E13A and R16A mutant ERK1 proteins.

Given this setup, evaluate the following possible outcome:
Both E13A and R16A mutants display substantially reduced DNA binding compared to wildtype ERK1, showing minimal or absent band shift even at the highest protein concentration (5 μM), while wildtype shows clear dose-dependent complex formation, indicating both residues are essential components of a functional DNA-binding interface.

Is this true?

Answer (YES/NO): NO